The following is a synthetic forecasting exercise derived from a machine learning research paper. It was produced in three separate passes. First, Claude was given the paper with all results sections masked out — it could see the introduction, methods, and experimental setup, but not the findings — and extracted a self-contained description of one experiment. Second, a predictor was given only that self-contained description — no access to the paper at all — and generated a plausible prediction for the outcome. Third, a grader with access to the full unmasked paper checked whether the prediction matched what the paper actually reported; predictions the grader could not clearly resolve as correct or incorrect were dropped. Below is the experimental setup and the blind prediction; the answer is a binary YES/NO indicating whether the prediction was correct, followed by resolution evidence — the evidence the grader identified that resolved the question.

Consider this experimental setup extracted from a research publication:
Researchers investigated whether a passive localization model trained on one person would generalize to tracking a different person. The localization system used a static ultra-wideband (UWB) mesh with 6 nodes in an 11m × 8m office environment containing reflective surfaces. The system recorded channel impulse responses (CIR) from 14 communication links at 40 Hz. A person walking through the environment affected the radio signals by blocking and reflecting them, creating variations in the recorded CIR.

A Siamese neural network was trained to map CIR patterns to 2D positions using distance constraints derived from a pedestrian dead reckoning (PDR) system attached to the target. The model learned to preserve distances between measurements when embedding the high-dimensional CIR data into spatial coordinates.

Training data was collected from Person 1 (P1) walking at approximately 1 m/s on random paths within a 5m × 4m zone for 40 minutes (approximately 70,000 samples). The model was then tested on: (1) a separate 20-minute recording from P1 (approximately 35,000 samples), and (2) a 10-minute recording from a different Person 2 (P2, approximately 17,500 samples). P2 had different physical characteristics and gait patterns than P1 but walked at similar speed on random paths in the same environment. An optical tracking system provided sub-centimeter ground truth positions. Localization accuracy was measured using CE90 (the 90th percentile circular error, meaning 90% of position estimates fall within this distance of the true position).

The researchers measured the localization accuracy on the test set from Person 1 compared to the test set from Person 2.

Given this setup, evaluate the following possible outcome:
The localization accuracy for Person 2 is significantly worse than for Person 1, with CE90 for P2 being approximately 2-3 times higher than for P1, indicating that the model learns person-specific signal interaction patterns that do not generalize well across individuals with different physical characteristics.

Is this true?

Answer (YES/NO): NO